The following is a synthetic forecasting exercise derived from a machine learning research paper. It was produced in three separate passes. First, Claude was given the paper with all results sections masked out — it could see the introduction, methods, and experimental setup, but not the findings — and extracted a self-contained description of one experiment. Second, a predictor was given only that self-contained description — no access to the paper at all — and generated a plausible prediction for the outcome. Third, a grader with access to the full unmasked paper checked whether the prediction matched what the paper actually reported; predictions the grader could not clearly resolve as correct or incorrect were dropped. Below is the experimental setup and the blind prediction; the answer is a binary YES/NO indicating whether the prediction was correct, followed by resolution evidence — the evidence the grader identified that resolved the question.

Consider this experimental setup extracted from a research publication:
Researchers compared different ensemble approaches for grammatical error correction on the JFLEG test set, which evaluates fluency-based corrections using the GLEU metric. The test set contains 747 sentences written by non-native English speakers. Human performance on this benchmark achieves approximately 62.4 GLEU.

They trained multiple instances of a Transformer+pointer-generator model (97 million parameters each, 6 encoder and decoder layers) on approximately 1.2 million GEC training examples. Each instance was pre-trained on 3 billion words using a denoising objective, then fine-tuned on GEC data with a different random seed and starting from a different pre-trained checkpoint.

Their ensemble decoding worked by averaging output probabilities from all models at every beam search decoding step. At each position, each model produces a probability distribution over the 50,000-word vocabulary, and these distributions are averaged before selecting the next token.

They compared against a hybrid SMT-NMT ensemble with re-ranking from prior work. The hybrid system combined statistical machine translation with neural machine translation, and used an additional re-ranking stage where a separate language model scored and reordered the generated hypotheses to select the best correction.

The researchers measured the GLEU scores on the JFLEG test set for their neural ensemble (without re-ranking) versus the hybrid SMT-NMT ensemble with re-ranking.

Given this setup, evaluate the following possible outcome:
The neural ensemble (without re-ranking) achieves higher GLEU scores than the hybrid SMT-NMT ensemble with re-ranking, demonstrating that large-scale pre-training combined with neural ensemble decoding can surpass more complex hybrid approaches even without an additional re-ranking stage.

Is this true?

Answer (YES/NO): NO